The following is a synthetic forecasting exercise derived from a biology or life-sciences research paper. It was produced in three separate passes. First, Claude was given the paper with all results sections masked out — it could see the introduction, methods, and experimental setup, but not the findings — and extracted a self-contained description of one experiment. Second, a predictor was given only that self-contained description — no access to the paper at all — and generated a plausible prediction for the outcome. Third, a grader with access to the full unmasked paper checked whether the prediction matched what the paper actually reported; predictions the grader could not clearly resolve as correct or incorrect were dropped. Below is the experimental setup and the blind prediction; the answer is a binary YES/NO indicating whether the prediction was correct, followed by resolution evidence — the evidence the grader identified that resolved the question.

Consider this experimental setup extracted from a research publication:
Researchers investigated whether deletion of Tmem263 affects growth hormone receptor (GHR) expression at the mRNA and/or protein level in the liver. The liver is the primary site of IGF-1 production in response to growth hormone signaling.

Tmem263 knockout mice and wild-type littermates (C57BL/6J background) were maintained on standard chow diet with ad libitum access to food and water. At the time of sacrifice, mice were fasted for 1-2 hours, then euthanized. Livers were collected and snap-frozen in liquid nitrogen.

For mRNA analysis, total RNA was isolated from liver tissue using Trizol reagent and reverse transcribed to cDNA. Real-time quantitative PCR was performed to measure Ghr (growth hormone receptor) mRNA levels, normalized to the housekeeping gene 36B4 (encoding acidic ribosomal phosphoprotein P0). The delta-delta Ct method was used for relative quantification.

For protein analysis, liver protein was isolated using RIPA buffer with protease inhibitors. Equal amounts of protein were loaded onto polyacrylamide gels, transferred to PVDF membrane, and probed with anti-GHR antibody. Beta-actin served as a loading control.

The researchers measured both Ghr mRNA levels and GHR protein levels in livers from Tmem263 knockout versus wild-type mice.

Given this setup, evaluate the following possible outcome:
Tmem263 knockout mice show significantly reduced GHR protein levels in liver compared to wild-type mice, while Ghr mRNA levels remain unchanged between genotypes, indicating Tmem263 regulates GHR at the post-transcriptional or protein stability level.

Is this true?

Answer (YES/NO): NO